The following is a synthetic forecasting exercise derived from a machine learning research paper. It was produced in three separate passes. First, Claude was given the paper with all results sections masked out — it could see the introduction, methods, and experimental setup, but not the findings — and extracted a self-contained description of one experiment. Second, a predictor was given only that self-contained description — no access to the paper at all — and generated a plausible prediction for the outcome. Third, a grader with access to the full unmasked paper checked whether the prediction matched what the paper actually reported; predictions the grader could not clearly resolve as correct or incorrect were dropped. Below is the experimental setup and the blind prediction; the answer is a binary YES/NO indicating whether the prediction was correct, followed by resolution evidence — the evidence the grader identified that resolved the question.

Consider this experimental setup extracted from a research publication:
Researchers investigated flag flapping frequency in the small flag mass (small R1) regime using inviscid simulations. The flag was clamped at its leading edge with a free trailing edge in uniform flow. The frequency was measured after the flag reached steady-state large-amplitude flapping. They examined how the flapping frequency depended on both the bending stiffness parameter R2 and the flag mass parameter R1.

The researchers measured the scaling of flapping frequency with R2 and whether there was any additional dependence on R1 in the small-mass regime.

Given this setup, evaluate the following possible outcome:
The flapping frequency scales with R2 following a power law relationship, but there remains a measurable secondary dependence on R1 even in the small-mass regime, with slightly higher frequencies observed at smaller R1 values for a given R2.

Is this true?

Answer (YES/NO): NO